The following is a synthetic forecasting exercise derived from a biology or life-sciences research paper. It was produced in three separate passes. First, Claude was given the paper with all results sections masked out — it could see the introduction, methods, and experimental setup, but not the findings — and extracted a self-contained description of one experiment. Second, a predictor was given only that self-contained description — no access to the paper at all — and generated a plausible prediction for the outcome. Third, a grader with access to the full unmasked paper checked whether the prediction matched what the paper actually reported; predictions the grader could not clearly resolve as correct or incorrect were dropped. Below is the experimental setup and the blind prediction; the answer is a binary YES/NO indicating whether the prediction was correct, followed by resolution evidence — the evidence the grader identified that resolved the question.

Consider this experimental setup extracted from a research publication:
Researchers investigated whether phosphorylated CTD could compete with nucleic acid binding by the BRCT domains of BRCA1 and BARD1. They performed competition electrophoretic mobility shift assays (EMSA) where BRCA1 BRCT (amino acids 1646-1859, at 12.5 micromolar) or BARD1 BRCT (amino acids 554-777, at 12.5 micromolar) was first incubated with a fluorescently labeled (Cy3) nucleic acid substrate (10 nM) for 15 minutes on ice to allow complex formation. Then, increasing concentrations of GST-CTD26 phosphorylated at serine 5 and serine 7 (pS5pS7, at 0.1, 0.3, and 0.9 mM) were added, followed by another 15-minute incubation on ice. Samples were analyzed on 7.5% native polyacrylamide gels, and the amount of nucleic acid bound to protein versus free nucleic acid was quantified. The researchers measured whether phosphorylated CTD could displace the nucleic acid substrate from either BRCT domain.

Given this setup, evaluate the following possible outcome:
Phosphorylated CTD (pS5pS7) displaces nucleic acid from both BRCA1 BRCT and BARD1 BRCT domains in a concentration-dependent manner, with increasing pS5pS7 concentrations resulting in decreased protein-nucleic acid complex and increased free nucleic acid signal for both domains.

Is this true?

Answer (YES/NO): NO